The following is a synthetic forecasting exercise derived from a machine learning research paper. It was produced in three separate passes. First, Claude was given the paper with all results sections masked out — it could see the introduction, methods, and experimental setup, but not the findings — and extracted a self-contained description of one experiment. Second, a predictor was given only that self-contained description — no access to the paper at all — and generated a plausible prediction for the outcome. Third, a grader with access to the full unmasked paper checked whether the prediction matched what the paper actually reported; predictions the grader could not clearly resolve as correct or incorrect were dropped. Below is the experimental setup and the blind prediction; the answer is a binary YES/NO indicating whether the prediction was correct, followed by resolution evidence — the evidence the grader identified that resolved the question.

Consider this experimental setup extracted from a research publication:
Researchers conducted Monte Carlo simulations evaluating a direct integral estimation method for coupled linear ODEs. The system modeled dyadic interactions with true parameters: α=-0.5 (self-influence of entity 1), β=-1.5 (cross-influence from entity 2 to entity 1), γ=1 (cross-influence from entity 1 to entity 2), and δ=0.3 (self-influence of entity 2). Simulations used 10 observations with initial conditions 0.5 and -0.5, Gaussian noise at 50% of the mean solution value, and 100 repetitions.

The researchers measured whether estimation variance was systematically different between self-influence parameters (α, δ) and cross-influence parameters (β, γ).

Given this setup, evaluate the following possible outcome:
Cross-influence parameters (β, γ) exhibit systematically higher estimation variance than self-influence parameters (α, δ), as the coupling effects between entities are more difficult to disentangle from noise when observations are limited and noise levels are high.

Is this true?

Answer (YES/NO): NO